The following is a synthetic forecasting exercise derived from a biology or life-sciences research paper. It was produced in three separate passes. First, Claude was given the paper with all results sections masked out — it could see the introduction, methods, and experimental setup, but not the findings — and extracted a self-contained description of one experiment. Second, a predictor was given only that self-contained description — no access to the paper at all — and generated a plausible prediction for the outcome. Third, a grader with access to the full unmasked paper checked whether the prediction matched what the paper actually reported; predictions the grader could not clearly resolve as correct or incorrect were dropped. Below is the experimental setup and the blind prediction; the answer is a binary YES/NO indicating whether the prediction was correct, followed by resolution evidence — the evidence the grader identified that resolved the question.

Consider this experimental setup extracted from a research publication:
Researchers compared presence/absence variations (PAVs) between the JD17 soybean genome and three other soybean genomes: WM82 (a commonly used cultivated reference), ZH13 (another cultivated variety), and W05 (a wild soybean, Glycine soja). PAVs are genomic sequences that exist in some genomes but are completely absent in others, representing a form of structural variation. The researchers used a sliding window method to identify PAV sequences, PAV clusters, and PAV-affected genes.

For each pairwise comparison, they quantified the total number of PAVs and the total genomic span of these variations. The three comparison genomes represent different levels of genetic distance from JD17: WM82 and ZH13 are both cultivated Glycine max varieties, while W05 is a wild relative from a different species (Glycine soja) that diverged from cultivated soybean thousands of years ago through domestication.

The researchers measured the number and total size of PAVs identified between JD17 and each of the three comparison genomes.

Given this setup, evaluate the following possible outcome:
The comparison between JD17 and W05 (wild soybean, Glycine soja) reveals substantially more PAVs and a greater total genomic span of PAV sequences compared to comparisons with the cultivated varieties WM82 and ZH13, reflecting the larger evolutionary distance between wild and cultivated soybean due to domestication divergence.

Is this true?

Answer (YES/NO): YES